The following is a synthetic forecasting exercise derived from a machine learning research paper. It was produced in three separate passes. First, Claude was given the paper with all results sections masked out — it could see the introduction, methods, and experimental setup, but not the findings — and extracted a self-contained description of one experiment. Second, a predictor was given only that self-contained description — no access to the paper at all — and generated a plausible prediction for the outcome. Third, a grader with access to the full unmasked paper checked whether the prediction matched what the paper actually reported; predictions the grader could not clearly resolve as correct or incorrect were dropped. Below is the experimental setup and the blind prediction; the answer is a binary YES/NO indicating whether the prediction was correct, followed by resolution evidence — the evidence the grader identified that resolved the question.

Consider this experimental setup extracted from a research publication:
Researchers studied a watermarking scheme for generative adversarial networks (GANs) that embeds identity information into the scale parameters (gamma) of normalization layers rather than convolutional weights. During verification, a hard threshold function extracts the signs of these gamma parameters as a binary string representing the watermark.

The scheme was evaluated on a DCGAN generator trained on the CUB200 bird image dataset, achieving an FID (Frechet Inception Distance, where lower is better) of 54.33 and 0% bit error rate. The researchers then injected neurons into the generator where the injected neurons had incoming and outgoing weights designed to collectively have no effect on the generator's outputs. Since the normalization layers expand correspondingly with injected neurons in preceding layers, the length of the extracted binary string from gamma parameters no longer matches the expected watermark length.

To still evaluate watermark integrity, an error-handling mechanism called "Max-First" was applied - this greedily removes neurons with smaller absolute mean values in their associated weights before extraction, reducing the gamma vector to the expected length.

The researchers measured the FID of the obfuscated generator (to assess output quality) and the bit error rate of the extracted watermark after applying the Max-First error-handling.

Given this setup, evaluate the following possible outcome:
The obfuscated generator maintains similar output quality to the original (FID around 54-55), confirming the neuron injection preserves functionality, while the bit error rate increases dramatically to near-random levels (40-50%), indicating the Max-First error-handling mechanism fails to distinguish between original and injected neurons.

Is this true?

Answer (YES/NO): YES